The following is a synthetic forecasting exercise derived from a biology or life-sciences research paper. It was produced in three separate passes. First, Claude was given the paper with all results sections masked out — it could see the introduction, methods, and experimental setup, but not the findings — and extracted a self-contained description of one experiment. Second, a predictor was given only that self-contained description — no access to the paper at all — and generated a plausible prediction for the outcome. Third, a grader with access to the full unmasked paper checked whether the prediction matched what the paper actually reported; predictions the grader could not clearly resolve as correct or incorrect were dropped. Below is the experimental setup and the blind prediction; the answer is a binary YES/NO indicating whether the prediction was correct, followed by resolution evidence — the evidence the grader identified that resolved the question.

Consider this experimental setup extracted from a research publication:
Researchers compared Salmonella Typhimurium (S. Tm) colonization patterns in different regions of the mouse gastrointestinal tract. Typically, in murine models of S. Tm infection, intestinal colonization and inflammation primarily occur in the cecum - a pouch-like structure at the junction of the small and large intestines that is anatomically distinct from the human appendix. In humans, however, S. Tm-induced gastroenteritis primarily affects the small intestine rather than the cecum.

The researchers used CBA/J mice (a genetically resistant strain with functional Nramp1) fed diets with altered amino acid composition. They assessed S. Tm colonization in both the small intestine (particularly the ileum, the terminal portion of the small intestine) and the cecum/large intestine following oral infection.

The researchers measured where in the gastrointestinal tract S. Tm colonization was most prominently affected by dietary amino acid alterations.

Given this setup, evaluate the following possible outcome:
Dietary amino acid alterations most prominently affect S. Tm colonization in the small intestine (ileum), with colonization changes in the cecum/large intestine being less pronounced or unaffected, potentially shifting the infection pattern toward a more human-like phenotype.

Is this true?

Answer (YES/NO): YES